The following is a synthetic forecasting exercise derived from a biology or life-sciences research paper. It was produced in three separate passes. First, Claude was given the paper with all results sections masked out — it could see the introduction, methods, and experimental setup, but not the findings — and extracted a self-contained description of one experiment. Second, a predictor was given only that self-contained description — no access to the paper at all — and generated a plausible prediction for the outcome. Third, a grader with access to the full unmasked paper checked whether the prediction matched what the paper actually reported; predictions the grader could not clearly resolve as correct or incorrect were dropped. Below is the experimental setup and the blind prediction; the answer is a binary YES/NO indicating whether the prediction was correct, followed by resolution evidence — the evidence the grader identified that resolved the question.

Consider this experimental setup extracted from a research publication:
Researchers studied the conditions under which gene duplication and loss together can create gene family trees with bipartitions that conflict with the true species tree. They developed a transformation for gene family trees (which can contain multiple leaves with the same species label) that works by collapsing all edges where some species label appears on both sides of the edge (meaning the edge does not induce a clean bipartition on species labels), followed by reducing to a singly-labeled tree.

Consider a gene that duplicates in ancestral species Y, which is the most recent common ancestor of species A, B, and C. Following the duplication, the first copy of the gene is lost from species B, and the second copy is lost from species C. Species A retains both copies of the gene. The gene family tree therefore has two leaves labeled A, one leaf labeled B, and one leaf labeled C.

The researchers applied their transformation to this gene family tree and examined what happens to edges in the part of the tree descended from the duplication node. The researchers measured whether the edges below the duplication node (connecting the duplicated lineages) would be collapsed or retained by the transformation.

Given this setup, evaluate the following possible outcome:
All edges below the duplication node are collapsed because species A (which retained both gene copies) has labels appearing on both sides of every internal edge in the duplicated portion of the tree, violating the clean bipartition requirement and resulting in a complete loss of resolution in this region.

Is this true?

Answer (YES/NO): NO